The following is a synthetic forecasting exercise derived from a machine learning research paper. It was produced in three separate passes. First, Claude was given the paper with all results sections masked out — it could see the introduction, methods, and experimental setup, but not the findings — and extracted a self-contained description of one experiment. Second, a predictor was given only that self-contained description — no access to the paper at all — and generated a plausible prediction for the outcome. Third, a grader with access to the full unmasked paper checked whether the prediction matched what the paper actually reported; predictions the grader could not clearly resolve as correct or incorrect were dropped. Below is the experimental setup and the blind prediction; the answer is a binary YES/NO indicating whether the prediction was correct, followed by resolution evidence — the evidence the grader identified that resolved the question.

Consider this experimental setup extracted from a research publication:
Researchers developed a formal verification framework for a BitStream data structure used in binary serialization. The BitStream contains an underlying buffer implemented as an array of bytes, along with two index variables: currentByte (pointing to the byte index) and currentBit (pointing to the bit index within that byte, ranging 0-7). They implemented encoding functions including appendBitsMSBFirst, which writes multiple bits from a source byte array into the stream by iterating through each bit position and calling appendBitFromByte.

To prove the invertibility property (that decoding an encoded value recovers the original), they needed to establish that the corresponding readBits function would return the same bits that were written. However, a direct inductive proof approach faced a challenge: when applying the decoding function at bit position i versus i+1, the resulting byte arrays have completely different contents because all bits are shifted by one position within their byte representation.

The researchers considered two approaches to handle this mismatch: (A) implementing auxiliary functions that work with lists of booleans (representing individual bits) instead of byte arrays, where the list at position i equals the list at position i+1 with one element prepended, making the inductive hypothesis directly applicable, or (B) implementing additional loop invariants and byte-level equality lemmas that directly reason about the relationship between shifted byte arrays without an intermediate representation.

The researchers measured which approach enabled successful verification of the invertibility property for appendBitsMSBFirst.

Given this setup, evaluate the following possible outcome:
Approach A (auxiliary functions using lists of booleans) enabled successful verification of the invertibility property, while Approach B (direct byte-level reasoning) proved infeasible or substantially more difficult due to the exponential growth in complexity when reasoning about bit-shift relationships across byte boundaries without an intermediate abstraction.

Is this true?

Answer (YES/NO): NO